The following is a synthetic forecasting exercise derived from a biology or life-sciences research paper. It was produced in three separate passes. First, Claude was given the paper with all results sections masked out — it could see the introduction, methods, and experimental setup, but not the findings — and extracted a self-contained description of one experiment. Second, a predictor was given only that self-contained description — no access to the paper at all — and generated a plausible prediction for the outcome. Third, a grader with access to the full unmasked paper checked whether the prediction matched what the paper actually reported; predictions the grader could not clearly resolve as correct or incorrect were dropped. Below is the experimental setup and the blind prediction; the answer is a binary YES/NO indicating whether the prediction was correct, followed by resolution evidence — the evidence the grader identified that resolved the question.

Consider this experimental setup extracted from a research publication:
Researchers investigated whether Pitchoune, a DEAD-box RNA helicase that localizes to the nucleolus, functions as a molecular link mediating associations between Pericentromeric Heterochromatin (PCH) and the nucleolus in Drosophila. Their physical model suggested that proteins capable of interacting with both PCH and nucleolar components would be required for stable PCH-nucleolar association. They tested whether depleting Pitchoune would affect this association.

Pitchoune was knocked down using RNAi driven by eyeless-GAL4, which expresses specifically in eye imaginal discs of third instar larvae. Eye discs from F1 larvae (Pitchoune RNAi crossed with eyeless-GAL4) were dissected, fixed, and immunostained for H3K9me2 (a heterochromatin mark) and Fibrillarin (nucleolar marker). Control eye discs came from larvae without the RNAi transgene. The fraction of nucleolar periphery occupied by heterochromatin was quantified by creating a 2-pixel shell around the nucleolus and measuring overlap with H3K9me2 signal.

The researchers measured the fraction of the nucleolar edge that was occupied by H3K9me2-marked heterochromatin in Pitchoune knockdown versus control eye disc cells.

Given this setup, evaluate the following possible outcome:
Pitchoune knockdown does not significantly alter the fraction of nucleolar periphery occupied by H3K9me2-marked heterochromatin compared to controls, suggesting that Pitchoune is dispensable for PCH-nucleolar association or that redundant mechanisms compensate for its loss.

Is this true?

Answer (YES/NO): NO